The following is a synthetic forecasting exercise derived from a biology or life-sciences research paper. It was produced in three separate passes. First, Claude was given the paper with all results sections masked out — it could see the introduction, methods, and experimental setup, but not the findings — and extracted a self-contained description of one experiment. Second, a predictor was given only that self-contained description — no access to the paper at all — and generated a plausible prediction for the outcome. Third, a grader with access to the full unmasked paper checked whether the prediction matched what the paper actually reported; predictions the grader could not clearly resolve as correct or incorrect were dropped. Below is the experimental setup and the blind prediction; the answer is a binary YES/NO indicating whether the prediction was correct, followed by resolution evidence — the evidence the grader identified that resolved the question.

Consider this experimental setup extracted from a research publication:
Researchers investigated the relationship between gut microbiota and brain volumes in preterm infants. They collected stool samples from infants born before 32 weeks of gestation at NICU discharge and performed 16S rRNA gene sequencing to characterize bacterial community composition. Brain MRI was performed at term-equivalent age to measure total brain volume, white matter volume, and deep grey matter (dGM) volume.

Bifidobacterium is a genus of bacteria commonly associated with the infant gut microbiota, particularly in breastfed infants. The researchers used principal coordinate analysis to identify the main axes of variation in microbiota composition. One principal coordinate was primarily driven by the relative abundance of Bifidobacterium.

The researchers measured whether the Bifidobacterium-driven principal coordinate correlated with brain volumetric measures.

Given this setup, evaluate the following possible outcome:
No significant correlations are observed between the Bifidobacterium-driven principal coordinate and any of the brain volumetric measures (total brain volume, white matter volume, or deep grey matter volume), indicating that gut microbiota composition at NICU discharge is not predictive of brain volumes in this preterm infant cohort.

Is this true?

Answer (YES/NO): YES